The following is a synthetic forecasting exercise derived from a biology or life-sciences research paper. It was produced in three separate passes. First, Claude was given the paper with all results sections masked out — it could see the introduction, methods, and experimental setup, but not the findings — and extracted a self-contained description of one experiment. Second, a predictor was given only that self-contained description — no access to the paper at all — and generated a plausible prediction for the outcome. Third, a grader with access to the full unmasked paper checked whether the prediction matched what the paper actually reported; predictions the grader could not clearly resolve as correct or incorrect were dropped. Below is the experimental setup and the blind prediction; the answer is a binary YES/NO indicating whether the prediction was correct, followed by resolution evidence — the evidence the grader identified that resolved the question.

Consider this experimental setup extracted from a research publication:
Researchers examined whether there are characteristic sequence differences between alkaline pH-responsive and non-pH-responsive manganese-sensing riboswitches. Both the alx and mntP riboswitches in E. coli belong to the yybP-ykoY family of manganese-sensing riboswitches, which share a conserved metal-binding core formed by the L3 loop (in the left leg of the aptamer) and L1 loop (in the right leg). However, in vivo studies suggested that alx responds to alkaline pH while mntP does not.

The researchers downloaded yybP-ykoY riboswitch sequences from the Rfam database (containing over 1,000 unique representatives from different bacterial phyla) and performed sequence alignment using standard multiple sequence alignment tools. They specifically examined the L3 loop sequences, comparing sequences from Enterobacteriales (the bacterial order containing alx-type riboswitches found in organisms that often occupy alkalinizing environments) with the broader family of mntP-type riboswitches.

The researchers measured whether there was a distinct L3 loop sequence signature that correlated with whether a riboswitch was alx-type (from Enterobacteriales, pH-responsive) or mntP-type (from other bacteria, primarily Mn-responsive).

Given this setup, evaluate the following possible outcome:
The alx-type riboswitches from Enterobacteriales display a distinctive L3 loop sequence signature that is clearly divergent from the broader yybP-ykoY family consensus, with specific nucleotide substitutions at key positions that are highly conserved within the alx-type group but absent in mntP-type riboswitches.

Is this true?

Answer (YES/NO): YES